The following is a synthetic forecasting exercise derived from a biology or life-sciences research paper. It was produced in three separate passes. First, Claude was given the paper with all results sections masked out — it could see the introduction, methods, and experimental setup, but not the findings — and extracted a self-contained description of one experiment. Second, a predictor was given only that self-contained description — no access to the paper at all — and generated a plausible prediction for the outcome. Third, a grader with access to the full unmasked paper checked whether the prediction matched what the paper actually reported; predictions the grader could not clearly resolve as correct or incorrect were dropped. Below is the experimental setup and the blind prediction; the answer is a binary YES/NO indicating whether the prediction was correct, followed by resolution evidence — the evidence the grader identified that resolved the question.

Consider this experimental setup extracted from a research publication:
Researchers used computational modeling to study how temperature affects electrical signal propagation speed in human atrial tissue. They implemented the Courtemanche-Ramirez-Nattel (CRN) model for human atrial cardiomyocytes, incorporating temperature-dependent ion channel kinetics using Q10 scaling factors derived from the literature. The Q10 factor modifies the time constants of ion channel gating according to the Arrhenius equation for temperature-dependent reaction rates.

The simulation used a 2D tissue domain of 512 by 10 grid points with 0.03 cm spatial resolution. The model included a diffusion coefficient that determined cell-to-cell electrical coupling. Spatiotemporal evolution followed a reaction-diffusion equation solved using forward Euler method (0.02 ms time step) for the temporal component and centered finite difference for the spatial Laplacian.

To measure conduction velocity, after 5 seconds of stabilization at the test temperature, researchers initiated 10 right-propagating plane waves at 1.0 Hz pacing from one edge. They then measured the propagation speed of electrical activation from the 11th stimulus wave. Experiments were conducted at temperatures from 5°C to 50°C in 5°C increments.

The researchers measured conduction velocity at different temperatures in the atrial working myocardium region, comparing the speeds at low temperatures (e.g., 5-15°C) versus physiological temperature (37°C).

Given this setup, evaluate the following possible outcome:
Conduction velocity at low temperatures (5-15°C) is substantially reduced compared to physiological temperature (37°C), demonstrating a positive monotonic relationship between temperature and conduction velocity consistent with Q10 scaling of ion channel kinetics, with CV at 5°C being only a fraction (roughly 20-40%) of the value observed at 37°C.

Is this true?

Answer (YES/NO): YES